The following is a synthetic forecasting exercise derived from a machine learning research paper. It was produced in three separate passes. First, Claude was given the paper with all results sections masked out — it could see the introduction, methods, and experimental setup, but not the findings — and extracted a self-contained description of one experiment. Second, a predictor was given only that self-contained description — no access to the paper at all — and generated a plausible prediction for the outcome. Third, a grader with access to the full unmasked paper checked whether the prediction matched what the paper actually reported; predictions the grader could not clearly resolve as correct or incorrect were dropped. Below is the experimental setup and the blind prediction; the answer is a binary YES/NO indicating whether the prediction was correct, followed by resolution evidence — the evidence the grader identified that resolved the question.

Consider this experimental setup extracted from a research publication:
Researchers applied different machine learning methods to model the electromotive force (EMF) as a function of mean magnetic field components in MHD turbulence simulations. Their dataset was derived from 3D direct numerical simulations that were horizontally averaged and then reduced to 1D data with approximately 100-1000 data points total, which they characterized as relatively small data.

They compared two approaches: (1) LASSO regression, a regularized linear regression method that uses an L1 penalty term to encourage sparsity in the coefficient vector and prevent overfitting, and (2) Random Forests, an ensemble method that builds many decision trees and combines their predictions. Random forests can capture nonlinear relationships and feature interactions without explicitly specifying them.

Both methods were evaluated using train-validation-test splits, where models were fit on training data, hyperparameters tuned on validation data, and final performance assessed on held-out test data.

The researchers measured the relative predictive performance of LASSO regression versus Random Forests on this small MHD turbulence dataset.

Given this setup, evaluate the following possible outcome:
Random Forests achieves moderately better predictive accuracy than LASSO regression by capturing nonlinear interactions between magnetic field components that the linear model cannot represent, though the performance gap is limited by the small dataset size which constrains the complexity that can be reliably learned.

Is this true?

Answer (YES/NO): NO